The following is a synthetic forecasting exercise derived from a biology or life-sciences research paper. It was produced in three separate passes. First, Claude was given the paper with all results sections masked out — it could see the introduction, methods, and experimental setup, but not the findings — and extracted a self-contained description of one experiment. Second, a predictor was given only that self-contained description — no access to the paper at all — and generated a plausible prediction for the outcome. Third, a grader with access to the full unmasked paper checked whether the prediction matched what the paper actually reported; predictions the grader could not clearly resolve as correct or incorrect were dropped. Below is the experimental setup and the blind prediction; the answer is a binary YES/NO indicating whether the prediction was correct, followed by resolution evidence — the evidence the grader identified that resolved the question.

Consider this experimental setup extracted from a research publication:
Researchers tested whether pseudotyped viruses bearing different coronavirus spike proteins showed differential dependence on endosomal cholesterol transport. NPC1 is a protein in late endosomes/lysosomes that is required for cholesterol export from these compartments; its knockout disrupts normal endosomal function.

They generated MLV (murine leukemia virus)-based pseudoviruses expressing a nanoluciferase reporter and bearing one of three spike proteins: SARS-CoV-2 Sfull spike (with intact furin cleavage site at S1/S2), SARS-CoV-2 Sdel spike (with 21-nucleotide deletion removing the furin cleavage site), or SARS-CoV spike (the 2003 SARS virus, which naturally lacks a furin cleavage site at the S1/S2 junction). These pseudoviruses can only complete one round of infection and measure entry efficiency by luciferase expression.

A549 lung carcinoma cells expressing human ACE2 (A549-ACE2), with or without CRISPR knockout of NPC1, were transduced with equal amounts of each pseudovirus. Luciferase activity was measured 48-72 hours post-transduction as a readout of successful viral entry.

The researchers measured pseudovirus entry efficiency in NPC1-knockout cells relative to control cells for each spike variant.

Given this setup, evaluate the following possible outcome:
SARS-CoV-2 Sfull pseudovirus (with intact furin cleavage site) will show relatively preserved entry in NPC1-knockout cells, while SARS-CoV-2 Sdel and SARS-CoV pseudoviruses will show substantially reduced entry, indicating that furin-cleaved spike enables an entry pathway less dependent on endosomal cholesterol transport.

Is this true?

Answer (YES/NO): YES